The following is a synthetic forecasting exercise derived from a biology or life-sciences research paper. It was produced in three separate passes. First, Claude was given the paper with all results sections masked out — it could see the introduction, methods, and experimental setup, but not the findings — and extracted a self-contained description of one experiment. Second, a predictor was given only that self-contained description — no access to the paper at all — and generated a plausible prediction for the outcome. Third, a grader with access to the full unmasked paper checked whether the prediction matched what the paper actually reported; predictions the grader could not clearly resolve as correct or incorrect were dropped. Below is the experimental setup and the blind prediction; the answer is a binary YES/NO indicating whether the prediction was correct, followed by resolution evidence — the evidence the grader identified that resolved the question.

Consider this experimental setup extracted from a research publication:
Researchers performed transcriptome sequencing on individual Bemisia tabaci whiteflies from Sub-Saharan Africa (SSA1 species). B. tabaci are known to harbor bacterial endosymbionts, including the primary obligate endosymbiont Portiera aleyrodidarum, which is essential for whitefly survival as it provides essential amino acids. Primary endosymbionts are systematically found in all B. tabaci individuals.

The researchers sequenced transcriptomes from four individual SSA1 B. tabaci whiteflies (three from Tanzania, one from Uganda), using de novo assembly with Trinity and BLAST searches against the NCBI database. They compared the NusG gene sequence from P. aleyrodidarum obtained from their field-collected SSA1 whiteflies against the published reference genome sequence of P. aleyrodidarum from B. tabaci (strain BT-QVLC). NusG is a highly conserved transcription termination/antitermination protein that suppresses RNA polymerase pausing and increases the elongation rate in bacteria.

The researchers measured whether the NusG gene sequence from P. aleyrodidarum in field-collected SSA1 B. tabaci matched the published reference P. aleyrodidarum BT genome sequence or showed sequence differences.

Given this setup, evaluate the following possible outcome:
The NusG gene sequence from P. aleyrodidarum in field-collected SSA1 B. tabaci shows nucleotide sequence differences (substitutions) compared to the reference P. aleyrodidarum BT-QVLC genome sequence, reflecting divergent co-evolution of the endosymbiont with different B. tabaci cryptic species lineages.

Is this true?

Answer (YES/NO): NO